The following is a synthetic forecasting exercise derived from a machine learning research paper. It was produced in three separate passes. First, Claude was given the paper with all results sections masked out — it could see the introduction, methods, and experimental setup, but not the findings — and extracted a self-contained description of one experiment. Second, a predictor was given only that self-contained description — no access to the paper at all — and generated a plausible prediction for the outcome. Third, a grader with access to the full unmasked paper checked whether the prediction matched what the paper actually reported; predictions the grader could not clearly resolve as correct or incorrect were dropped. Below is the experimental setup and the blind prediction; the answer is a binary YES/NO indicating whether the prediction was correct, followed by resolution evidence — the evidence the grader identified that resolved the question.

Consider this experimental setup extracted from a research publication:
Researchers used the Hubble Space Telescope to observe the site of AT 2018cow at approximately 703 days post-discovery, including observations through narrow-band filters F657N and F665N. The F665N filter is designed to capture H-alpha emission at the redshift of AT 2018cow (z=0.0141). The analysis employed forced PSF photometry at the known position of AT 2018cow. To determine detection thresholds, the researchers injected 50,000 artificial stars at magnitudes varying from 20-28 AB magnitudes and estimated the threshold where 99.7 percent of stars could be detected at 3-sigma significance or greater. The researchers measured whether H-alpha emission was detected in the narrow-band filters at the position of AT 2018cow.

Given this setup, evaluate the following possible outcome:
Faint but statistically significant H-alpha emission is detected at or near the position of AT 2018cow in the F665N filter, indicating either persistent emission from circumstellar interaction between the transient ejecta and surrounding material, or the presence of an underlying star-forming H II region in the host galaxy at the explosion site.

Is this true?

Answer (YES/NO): NO